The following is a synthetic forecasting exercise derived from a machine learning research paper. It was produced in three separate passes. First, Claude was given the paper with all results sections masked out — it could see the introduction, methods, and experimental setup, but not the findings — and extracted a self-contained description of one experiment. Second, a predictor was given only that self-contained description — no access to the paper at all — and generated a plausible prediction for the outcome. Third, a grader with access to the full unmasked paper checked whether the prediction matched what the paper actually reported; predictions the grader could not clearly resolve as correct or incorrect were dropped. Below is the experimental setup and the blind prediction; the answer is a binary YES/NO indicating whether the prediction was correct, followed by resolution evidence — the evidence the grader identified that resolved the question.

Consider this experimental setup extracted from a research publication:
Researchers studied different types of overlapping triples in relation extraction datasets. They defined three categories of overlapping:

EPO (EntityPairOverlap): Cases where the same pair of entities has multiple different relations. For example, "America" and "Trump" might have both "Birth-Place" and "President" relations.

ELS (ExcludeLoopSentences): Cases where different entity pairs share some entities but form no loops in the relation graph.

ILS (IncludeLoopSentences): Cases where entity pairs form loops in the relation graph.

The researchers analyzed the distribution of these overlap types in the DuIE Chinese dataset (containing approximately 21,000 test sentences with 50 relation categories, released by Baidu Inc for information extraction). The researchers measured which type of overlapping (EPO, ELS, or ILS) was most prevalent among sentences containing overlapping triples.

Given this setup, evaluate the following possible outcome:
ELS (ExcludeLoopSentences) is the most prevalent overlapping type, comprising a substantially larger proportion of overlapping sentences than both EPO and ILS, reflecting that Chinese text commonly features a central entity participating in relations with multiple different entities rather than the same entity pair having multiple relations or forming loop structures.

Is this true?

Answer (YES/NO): YES